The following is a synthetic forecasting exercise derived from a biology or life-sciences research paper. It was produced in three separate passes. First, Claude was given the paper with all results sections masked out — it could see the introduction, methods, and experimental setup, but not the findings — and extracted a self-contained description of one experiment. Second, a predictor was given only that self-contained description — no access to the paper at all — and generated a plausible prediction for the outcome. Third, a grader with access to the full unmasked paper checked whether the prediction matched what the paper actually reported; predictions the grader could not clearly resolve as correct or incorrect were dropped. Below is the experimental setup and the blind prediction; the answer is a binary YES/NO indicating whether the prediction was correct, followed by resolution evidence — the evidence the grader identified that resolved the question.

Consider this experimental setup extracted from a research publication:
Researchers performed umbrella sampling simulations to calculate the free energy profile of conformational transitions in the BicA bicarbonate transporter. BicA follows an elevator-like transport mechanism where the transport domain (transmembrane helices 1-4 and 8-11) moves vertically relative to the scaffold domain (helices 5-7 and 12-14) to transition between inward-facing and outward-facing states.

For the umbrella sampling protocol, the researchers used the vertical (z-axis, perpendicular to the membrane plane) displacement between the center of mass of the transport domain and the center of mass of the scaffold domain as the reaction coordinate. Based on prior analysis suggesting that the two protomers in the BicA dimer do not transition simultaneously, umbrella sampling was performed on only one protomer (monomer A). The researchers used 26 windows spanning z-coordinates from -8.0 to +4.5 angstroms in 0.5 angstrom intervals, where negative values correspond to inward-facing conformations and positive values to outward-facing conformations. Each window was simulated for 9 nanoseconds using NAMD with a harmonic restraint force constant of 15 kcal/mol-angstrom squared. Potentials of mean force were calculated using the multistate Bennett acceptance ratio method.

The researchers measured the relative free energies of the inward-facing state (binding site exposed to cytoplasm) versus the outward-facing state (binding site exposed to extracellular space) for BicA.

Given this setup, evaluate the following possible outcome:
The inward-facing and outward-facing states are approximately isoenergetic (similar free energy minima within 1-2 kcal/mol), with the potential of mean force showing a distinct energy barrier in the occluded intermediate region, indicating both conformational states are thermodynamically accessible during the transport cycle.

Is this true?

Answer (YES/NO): NO